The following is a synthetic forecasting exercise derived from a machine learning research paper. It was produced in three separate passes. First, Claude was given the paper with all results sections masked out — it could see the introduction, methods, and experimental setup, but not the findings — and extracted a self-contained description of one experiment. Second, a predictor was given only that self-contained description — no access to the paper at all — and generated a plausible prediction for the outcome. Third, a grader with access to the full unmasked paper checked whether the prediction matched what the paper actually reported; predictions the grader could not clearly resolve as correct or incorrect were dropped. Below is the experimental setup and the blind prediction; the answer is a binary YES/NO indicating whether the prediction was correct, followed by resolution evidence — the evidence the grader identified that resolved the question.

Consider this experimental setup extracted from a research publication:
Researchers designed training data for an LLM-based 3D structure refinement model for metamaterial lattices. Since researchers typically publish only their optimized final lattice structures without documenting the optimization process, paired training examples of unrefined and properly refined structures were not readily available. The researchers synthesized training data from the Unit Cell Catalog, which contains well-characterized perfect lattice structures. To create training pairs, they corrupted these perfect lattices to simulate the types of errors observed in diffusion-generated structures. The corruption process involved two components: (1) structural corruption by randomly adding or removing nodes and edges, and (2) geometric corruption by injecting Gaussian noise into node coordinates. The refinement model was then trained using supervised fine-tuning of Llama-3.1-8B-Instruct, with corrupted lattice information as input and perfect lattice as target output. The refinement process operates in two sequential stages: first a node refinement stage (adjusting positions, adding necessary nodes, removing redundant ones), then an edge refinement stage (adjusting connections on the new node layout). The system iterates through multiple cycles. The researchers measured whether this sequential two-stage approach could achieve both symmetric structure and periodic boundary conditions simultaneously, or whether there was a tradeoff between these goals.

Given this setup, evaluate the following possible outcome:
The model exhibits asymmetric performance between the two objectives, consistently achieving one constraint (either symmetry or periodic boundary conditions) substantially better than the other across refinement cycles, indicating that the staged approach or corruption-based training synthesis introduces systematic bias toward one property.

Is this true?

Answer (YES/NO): NO